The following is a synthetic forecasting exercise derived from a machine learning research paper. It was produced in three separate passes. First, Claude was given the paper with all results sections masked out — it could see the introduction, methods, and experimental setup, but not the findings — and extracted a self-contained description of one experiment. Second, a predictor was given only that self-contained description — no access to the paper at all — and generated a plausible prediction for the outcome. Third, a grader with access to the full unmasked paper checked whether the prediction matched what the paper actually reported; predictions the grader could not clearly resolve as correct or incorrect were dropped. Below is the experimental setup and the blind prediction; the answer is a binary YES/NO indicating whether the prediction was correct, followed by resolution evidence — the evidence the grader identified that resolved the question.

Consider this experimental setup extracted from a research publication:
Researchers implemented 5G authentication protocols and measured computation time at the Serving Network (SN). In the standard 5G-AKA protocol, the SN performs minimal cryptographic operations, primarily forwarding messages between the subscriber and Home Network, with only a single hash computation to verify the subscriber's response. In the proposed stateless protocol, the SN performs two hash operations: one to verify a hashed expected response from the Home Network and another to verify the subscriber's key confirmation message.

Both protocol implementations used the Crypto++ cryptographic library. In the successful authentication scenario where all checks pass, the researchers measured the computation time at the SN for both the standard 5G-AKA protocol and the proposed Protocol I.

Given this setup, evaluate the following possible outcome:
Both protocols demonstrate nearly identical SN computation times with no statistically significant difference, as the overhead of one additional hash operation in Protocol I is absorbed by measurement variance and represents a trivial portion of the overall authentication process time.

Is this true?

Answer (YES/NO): NO